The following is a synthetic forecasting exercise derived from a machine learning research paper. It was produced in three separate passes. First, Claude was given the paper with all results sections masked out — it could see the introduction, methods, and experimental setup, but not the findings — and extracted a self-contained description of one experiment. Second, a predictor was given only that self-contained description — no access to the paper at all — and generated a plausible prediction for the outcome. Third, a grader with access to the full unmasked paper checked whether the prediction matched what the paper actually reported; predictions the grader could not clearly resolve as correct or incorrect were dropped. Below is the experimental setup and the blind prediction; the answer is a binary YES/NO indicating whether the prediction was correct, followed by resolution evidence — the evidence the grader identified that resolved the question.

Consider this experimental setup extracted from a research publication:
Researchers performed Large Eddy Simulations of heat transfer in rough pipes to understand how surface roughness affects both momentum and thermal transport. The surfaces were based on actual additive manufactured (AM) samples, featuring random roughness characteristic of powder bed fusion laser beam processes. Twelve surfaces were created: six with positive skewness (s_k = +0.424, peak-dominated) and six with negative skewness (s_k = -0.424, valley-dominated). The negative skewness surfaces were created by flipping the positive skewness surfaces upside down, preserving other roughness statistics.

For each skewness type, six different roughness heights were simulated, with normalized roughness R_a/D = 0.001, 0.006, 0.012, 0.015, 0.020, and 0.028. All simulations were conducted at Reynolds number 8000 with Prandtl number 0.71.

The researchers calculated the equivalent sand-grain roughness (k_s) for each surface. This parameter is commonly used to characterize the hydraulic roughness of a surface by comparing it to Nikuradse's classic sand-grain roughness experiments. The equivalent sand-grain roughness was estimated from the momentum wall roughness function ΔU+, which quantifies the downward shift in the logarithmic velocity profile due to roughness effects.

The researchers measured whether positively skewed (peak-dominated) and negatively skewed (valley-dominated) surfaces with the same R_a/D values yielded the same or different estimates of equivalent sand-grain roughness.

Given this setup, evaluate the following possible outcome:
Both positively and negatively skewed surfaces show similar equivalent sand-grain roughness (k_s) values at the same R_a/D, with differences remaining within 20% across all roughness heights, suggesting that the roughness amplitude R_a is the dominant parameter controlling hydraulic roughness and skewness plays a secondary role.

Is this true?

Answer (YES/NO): NO